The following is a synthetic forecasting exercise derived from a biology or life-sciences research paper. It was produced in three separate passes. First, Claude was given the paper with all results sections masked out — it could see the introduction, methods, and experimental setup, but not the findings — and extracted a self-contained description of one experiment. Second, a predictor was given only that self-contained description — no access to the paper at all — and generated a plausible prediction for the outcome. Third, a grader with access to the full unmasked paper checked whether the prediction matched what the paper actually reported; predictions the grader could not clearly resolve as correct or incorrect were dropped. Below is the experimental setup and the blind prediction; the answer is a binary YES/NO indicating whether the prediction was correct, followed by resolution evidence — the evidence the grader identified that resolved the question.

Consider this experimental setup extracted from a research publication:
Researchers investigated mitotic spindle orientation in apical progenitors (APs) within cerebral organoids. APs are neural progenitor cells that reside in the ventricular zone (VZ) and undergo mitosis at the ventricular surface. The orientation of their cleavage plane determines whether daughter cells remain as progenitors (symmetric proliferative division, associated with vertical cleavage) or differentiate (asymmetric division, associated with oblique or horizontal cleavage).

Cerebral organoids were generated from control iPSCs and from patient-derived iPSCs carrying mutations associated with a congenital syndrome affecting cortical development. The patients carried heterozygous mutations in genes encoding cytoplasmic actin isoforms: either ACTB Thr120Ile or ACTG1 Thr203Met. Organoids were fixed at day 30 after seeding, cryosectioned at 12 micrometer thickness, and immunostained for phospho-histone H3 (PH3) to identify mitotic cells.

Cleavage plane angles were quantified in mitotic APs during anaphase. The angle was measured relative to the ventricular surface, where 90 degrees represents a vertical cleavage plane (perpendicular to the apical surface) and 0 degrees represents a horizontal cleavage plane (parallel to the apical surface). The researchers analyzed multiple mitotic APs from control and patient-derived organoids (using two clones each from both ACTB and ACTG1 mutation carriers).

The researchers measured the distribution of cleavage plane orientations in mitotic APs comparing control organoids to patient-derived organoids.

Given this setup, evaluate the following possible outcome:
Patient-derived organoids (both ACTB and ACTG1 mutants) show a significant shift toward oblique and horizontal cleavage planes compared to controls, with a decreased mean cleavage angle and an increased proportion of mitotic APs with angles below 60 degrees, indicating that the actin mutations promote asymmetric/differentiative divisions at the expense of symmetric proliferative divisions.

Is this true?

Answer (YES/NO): YES